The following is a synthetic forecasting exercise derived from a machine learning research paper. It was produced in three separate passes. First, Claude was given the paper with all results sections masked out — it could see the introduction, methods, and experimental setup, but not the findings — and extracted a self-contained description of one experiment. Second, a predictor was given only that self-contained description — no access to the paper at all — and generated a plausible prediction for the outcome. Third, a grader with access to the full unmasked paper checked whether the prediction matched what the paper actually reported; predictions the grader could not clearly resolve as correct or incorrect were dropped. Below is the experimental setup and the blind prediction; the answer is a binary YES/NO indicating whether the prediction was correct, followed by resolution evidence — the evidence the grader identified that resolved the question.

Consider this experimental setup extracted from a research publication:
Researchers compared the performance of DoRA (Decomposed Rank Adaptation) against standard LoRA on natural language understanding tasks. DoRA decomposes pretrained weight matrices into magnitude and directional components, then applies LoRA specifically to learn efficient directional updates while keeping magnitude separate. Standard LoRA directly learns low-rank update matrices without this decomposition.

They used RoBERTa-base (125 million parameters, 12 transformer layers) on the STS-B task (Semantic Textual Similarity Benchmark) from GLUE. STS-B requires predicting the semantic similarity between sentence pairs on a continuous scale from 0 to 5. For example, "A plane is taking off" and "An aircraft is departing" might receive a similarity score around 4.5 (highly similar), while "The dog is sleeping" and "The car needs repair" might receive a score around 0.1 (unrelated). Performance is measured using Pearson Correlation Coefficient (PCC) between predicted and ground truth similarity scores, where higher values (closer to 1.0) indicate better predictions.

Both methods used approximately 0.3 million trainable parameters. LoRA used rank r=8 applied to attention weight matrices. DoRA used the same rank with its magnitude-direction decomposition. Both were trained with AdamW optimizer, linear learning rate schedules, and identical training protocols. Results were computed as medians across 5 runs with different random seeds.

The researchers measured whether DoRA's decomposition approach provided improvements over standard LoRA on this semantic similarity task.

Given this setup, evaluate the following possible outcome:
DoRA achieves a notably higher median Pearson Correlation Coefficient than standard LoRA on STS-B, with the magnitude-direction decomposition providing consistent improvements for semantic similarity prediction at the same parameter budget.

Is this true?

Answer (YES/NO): NO